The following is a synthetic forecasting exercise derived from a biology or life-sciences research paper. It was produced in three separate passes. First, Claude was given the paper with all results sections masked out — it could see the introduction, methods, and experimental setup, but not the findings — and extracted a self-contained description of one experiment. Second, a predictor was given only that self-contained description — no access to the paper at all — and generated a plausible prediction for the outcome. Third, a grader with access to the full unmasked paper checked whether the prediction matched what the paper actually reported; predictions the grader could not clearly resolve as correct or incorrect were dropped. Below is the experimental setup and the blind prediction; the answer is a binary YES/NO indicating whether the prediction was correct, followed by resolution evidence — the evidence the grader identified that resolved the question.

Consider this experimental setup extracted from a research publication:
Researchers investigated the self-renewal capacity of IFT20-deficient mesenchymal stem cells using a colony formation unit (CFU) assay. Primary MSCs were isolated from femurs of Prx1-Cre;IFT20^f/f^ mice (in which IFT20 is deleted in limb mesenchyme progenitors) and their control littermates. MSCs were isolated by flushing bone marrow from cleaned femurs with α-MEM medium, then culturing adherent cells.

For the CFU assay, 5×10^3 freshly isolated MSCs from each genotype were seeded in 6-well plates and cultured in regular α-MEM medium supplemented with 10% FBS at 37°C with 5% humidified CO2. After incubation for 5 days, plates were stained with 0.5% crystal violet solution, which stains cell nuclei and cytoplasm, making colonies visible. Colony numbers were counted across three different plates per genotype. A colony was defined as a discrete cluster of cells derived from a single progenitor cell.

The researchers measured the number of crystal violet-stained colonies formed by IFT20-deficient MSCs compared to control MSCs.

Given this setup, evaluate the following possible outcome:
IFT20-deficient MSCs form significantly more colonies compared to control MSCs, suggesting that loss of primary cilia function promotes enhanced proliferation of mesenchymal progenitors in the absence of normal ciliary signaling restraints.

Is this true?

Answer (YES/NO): NO